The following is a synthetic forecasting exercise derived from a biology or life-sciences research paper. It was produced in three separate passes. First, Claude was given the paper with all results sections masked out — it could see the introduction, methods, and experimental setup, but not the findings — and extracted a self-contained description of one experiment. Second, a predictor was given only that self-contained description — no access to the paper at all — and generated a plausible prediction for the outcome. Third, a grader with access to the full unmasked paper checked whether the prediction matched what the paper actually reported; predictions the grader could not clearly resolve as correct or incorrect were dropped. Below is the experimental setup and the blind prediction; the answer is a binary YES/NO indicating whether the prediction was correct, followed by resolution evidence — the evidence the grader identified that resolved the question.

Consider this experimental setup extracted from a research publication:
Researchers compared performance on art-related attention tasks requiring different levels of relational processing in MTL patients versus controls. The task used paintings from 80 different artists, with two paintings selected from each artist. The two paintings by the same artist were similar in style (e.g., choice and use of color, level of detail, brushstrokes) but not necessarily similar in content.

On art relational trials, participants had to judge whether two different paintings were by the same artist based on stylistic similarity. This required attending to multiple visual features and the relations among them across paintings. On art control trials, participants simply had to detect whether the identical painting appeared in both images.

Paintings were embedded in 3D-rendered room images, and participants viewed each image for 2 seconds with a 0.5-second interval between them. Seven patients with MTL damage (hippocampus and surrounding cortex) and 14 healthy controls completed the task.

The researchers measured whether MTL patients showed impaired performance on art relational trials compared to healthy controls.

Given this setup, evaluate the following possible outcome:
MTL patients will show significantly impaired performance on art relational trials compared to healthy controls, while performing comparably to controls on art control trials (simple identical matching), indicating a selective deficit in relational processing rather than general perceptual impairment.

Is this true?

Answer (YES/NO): NO